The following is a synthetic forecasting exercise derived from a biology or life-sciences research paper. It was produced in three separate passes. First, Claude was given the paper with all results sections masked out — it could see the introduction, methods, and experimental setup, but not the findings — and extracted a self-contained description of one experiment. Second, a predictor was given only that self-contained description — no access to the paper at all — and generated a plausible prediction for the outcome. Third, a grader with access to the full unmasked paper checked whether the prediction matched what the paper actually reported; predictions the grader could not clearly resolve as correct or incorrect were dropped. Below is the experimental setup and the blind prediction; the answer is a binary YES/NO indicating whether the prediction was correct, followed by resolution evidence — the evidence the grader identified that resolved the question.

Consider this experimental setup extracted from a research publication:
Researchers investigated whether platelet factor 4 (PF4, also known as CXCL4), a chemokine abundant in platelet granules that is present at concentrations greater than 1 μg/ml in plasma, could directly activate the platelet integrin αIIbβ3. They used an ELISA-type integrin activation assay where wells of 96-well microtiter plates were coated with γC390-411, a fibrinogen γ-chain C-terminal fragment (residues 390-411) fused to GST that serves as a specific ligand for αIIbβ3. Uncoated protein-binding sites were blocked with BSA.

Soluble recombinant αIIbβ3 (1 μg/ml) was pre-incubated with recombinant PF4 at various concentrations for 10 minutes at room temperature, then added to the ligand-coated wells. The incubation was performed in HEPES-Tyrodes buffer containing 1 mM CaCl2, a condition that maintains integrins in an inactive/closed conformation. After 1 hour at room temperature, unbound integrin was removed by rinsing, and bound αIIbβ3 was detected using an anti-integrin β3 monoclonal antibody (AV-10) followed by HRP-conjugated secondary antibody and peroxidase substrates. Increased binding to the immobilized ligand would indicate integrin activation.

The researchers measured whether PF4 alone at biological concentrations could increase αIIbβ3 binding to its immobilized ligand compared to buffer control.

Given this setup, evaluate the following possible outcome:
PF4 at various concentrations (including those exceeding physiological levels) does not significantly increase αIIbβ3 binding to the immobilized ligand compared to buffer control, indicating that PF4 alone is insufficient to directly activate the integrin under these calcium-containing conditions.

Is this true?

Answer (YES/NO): YES